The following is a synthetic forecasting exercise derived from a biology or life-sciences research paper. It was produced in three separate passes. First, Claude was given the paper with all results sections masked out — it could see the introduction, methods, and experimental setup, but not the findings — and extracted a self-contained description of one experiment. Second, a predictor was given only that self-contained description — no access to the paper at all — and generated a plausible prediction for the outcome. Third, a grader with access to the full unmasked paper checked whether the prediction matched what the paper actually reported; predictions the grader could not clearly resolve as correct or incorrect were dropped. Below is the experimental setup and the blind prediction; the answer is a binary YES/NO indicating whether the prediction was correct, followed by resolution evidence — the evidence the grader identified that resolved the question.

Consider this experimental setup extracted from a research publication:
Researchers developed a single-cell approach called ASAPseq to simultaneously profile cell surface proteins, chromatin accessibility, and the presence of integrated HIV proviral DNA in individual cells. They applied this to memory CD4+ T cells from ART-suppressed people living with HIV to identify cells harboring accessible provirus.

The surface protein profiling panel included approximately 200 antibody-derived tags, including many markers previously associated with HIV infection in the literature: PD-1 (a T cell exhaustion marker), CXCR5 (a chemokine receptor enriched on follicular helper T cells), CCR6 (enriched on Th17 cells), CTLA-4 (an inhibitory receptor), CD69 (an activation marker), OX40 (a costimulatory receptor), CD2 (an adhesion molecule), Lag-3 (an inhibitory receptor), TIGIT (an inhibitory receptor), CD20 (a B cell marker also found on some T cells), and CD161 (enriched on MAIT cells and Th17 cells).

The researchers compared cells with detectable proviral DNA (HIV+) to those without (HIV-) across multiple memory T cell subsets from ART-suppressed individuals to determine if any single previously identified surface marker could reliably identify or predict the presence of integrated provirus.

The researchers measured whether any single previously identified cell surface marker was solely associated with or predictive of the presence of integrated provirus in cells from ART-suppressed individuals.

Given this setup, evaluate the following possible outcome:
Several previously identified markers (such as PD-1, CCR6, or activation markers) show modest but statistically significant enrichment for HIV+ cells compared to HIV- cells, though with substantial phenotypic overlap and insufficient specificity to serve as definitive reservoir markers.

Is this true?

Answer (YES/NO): YES